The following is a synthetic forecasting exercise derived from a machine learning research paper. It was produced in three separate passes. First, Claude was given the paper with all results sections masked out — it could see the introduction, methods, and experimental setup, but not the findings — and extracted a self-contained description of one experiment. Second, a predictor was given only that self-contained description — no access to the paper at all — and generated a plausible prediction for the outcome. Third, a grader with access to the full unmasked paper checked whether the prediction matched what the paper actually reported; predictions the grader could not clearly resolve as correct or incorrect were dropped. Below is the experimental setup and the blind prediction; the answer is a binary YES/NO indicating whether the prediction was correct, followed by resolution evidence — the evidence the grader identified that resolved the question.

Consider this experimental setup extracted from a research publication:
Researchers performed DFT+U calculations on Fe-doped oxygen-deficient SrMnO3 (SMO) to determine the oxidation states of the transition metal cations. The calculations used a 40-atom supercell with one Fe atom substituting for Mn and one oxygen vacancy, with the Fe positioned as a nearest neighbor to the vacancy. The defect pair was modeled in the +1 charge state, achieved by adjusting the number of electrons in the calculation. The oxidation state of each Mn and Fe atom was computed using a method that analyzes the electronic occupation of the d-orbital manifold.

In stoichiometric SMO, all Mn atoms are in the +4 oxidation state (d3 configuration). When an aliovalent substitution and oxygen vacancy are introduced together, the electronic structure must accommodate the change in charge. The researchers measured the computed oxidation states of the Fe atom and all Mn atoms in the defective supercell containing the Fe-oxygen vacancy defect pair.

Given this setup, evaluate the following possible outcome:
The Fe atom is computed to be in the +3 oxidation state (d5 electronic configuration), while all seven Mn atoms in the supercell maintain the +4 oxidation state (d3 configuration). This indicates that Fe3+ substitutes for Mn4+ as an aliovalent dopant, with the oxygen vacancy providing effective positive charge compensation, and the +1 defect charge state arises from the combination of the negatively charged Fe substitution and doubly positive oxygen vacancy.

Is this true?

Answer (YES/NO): NO